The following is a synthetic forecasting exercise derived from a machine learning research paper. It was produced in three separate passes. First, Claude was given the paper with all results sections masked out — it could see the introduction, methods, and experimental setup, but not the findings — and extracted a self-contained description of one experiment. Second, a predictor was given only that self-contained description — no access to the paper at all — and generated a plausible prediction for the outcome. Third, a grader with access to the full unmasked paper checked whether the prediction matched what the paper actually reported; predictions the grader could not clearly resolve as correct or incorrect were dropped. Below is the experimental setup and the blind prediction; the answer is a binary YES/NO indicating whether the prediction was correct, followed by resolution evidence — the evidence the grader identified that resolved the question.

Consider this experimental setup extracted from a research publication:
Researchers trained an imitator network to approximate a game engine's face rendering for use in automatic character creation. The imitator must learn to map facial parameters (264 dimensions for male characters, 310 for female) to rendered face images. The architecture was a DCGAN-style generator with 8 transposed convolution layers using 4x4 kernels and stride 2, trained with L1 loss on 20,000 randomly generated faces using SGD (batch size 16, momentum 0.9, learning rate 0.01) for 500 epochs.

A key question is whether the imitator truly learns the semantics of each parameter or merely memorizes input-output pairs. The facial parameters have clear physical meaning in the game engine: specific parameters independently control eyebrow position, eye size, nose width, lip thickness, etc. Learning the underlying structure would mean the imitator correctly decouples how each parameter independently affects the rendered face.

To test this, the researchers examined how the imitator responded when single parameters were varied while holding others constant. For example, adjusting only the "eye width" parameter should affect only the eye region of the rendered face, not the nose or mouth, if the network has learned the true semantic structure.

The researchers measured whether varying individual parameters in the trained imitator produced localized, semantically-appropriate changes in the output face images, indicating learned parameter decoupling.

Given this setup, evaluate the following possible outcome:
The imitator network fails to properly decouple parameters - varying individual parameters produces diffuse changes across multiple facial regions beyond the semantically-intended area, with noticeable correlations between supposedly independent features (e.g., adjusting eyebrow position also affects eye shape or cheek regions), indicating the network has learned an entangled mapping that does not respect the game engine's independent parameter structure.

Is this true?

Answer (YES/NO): NO